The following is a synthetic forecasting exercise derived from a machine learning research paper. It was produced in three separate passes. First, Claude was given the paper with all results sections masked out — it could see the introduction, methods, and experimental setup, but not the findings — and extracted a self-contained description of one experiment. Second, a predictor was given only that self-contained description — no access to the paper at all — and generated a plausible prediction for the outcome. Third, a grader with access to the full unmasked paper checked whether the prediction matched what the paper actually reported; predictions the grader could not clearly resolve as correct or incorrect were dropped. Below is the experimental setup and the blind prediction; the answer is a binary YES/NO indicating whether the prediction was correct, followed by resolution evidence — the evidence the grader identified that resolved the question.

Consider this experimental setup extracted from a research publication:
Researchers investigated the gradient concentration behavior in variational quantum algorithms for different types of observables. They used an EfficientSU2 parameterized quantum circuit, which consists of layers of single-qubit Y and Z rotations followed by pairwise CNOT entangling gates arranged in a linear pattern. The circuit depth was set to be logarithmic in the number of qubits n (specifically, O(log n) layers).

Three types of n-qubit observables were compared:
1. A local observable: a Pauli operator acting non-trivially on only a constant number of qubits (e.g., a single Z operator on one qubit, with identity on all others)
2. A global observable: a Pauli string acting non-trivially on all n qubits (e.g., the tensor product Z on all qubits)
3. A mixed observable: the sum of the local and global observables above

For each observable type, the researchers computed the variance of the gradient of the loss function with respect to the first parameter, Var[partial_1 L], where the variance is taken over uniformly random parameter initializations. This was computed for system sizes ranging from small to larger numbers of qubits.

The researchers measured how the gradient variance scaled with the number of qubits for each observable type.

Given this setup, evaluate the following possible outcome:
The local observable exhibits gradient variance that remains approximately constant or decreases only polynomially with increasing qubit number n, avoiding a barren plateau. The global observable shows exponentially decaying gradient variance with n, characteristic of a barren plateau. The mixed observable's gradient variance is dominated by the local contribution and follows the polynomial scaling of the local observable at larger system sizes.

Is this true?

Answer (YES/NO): YES